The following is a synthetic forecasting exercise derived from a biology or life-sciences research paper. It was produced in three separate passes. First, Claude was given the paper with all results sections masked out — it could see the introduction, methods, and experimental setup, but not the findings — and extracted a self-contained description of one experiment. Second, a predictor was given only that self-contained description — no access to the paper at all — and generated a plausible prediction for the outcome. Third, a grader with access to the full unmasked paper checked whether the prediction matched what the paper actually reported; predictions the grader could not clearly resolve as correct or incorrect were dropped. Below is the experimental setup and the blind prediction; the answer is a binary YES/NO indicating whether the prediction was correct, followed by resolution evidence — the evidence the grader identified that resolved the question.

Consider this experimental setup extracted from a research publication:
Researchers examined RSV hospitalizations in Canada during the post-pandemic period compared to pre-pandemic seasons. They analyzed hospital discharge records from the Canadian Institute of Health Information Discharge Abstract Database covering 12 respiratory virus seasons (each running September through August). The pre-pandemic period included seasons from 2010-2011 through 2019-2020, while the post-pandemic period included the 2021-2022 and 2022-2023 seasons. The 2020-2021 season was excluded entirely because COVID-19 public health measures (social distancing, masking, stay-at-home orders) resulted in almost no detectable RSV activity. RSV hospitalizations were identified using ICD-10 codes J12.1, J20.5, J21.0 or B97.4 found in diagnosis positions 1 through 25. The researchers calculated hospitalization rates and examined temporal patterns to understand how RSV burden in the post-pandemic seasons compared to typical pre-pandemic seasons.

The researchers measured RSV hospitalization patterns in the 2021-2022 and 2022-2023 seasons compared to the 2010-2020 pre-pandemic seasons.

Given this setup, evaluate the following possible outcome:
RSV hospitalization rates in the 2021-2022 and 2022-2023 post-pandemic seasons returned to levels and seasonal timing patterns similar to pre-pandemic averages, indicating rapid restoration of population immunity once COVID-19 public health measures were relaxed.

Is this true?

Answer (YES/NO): NO